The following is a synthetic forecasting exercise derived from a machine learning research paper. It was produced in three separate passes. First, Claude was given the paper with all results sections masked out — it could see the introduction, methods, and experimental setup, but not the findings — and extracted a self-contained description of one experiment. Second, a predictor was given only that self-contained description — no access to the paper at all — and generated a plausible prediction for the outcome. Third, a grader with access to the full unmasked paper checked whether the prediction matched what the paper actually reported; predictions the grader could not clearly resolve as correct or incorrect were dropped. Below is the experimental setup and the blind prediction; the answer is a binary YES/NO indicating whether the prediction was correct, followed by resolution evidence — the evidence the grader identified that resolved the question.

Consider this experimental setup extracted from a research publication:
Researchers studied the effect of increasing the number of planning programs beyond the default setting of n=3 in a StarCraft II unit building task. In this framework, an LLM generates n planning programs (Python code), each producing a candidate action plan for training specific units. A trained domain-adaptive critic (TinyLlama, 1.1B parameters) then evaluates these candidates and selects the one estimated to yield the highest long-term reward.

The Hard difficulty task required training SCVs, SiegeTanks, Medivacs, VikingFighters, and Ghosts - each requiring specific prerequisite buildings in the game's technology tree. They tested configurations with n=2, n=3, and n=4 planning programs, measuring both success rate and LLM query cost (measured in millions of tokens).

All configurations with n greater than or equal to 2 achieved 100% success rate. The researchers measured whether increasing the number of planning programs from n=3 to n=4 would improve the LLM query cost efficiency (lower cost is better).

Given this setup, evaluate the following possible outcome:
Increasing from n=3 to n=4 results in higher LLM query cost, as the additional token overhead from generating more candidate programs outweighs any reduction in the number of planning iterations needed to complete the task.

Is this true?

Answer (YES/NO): YES